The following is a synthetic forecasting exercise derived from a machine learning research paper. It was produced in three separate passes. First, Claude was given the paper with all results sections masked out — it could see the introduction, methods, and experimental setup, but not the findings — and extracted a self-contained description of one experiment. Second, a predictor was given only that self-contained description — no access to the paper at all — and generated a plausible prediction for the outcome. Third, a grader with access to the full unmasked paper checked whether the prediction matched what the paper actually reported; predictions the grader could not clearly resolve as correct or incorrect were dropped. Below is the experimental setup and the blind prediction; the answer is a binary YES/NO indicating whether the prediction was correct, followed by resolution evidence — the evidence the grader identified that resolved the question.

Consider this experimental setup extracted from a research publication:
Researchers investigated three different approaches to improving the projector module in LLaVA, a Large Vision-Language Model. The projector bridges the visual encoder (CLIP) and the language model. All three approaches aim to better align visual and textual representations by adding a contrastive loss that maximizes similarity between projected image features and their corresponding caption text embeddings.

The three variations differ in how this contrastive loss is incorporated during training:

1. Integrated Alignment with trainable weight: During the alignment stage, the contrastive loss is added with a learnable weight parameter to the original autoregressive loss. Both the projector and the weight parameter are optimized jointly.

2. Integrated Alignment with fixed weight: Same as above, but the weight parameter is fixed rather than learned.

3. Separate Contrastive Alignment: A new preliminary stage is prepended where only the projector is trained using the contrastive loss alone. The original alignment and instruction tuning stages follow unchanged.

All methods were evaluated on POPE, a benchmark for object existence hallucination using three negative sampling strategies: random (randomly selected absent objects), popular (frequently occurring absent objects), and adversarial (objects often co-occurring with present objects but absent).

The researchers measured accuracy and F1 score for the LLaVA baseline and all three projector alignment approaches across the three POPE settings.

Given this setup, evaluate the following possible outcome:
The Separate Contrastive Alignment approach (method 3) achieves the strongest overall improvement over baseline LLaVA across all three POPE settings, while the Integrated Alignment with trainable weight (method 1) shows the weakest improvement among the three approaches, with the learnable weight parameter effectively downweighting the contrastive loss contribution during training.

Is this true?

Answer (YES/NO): NO